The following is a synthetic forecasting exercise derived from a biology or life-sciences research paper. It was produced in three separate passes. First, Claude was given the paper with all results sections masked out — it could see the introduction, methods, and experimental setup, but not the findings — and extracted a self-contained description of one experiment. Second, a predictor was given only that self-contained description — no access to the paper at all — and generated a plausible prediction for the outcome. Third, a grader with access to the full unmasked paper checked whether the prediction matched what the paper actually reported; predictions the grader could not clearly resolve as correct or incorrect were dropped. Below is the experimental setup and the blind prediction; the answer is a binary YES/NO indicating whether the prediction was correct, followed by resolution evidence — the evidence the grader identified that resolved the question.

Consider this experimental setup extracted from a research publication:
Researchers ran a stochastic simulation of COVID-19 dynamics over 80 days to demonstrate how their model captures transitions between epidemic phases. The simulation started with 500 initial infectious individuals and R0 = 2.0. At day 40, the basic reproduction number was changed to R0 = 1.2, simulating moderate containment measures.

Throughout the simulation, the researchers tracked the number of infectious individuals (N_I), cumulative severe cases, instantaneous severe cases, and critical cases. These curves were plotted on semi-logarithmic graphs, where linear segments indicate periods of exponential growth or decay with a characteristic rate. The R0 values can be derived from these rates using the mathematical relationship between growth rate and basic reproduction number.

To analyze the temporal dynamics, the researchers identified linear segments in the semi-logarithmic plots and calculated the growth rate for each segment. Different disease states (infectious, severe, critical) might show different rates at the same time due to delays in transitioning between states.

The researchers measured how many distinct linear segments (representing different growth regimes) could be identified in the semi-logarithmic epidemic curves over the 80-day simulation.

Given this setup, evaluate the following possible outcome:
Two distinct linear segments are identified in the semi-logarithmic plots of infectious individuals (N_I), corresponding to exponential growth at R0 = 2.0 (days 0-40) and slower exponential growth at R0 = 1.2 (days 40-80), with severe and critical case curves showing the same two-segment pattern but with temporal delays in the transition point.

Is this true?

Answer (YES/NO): NO